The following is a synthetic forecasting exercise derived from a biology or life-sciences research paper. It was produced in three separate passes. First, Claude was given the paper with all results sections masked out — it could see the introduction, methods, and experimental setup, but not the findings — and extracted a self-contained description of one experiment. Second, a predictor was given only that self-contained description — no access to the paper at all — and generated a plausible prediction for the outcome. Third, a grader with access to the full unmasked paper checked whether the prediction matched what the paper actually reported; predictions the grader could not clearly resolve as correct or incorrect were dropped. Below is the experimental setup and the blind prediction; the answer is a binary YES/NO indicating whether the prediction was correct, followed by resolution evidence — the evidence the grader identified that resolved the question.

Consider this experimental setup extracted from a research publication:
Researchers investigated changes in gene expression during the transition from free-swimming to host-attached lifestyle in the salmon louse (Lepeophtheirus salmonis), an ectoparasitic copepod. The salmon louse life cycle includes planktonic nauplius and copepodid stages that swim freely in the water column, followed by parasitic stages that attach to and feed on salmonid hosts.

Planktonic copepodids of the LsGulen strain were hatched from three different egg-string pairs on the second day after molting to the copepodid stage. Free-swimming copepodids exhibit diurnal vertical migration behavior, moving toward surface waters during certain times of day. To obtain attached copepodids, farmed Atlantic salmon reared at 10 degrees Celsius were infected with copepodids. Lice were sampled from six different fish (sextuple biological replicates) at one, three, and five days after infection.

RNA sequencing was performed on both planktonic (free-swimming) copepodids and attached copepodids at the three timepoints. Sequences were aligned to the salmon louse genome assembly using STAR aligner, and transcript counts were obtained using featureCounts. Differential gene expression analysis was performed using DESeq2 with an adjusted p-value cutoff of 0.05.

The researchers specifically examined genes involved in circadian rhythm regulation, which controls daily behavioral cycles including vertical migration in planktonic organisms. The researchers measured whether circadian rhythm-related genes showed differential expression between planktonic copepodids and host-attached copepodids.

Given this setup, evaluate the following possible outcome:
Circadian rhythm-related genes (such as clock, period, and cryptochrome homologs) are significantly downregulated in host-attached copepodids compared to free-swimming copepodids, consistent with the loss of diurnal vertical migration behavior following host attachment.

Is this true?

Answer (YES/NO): YES